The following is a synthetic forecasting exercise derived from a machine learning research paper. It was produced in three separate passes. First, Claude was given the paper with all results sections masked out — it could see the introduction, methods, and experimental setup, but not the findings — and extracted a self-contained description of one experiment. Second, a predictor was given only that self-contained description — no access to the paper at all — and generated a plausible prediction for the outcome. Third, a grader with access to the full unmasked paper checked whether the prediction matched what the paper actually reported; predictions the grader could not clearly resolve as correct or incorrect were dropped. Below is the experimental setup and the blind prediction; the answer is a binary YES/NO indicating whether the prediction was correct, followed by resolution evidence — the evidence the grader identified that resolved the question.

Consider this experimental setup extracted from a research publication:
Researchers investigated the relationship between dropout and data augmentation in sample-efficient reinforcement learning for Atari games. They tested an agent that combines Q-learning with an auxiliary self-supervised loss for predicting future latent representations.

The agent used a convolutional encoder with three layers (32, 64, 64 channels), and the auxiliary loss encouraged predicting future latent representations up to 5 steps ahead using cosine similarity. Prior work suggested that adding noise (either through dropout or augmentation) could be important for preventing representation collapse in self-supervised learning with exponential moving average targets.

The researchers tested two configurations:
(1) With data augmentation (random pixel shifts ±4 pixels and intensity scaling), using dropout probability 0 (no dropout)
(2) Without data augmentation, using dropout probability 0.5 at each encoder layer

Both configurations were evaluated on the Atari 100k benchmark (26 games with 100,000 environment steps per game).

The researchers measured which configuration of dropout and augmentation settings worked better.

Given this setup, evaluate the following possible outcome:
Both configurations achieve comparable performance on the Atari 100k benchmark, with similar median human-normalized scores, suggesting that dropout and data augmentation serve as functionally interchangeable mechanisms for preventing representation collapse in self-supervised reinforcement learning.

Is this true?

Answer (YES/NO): NO